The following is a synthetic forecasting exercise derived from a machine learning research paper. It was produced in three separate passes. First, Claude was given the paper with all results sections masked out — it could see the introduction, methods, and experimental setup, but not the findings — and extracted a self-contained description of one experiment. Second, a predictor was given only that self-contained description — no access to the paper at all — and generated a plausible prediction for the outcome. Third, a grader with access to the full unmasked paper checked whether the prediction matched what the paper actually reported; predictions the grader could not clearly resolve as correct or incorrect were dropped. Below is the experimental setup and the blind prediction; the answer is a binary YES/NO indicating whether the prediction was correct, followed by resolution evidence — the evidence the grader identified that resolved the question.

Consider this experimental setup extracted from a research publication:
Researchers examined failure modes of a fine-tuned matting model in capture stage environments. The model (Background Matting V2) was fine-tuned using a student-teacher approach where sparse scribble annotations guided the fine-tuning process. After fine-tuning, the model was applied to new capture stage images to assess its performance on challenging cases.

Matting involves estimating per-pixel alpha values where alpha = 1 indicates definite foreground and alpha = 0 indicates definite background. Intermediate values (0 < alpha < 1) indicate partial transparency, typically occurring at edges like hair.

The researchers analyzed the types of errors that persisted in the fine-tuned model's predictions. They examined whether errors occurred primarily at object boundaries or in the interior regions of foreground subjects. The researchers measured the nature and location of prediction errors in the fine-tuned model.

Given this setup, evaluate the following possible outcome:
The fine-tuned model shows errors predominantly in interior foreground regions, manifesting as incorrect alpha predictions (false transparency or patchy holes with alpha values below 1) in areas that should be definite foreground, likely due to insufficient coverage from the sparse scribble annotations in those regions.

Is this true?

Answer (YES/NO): NO